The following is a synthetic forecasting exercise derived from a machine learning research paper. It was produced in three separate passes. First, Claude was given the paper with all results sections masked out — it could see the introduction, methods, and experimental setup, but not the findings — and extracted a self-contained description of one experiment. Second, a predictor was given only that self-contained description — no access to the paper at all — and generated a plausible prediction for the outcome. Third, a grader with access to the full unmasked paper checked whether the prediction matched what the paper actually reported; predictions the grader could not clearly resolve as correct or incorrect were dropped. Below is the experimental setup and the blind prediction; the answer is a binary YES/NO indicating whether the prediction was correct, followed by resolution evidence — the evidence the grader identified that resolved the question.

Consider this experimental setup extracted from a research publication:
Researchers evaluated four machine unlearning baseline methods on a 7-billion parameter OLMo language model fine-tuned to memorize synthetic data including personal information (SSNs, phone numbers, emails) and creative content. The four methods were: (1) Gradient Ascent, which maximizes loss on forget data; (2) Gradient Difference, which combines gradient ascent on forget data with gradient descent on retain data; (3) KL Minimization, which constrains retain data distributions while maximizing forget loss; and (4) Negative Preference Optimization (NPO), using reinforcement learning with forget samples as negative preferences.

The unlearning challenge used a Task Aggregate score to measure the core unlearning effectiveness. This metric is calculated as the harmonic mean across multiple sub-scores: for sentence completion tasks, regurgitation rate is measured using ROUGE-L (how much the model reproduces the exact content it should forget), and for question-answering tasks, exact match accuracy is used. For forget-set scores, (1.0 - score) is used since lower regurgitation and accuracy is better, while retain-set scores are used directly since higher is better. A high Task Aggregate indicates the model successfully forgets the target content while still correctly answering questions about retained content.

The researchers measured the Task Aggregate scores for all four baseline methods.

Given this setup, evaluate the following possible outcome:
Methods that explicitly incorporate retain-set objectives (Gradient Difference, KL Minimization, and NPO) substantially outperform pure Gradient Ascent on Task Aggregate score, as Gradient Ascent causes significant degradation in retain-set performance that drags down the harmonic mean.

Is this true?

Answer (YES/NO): NO